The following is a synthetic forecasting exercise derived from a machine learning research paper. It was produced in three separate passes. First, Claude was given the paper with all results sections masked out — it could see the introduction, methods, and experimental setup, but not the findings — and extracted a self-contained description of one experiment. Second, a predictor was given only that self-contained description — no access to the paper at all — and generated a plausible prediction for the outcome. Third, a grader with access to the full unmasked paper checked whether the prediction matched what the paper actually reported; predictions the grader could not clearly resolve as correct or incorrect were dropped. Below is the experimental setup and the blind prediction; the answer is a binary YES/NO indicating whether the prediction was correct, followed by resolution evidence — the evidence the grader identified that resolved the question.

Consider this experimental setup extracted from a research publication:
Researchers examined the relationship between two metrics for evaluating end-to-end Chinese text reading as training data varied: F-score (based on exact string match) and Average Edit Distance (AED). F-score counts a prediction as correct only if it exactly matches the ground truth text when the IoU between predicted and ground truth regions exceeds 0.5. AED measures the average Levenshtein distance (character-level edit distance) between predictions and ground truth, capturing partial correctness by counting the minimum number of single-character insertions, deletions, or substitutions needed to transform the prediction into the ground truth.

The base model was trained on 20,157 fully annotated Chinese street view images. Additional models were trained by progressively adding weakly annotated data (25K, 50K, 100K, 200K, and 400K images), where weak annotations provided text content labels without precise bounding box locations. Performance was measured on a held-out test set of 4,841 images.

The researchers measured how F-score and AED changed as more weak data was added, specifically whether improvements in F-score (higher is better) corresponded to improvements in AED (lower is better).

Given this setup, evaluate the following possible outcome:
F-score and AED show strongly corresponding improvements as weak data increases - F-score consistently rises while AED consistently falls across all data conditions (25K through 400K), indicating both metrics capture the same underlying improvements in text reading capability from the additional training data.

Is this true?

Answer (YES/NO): YES